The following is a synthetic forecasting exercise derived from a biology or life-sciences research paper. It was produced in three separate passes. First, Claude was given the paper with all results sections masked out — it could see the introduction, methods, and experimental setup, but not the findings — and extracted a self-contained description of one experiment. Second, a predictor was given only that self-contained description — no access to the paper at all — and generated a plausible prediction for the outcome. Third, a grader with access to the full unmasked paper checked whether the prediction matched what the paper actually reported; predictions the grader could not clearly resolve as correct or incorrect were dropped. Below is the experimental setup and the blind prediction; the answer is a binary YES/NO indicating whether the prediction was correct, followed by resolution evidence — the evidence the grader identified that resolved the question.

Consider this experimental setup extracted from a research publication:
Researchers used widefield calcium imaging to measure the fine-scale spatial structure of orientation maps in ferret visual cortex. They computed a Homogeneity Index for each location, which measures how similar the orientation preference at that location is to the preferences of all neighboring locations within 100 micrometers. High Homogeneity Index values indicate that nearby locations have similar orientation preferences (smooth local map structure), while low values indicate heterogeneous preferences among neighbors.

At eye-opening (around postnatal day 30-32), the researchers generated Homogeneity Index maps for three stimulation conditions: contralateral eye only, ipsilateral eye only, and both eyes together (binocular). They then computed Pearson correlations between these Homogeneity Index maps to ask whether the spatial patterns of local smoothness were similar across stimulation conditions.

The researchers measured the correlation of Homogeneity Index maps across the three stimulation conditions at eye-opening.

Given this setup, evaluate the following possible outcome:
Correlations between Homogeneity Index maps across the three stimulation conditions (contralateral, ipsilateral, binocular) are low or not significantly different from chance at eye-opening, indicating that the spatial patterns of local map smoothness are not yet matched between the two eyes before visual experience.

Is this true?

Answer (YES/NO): NO